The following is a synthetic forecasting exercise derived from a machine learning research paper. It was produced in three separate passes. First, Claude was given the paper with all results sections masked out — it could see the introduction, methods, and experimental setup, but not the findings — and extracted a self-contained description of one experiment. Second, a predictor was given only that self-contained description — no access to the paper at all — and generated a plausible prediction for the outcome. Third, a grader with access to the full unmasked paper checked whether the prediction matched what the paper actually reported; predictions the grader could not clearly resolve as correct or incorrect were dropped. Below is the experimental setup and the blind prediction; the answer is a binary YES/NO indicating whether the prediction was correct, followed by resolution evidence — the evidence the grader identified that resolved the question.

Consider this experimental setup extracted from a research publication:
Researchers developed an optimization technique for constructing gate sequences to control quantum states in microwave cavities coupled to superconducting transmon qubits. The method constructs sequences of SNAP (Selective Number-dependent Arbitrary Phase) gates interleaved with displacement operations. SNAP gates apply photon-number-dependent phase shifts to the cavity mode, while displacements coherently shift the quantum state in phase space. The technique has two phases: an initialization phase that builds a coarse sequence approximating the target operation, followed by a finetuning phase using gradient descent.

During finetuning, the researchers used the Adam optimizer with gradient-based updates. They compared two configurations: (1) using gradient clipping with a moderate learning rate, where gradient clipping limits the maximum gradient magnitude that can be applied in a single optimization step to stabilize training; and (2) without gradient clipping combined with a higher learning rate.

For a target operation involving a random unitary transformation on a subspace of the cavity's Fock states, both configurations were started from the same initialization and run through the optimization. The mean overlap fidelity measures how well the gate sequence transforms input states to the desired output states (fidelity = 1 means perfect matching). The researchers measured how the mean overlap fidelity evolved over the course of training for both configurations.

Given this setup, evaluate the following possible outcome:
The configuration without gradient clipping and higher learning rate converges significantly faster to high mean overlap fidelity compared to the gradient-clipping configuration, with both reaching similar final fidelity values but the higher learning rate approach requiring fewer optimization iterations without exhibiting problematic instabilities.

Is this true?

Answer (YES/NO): NO